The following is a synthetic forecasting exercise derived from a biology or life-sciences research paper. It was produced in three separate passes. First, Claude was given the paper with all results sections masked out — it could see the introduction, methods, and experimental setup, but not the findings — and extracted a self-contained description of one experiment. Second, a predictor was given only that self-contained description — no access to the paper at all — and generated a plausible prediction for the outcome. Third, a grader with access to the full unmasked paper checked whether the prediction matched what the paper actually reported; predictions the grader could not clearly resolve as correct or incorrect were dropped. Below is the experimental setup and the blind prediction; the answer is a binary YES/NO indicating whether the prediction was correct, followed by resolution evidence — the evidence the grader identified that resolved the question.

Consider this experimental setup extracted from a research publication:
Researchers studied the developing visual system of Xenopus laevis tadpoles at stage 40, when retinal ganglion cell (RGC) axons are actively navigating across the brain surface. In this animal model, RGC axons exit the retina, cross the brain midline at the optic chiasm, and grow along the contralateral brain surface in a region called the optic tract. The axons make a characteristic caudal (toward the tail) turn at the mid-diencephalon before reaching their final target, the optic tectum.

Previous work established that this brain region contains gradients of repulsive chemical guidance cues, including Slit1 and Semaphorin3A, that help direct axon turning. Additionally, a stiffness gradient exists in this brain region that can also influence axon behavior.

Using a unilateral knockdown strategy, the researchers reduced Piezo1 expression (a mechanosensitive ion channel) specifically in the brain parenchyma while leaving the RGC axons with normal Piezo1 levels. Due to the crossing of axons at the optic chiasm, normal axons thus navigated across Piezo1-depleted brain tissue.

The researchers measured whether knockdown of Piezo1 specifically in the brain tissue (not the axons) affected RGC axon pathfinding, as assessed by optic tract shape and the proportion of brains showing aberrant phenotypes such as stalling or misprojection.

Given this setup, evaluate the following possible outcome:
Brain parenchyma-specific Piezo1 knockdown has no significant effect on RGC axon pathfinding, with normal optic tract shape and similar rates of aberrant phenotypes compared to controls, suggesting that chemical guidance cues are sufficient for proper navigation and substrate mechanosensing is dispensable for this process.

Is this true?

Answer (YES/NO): NO